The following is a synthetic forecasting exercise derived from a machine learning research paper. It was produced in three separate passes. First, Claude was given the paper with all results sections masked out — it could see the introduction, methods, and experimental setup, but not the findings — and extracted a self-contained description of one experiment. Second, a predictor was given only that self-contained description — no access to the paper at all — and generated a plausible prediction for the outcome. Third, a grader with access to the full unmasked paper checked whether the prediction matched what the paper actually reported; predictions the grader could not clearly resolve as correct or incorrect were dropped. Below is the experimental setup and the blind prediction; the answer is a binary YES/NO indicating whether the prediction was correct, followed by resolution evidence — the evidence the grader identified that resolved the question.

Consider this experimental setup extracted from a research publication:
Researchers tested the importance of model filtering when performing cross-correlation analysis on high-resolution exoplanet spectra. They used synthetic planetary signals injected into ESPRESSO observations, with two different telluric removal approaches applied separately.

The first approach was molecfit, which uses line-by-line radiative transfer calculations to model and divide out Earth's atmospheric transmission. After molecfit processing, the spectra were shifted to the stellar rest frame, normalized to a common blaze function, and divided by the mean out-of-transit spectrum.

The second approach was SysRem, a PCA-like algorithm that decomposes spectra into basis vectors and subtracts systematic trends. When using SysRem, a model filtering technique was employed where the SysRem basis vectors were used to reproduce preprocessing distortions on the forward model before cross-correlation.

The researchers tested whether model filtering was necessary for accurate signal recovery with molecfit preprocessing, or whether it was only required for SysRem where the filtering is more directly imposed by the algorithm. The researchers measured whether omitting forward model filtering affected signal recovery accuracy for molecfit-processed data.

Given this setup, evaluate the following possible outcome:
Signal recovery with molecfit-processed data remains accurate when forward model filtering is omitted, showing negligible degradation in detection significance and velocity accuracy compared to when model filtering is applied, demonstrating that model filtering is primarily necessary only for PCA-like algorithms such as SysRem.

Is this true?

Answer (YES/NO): NO